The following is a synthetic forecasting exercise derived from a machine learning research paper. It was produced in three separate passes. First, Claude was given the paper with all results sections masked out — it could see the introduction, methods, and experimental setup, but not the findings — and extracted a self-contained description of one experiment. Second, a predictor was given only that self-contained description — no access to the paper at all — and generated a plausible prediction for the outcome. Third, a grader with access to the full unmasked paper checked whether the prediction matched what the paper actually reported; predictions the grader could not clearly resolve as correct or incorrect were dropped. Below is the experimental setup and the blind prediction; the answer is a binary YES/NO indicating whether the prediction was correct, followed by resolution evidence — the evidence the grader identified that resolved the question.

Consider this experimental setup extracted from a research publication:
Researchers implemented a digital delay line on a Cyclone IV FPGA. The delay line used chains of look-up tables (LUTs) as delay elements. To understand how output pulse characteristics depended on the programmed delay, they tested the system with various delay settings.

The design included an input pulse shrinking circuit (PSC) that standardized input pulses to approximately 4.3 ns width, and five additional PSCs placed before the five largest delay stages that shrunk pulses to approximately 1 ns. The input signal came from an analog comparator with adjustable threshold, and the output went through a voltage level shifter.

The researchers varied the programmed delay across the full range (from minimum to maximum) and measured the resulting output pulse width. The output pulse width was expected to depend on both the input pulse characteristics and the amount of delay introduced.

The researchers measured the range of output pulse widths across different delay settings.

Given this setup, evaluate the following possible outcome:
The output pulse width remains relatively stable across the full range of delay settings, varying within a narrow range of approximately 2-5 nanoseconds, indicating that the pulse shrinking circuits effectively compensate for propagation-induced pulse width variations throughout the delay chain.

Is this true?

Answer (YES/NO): NO